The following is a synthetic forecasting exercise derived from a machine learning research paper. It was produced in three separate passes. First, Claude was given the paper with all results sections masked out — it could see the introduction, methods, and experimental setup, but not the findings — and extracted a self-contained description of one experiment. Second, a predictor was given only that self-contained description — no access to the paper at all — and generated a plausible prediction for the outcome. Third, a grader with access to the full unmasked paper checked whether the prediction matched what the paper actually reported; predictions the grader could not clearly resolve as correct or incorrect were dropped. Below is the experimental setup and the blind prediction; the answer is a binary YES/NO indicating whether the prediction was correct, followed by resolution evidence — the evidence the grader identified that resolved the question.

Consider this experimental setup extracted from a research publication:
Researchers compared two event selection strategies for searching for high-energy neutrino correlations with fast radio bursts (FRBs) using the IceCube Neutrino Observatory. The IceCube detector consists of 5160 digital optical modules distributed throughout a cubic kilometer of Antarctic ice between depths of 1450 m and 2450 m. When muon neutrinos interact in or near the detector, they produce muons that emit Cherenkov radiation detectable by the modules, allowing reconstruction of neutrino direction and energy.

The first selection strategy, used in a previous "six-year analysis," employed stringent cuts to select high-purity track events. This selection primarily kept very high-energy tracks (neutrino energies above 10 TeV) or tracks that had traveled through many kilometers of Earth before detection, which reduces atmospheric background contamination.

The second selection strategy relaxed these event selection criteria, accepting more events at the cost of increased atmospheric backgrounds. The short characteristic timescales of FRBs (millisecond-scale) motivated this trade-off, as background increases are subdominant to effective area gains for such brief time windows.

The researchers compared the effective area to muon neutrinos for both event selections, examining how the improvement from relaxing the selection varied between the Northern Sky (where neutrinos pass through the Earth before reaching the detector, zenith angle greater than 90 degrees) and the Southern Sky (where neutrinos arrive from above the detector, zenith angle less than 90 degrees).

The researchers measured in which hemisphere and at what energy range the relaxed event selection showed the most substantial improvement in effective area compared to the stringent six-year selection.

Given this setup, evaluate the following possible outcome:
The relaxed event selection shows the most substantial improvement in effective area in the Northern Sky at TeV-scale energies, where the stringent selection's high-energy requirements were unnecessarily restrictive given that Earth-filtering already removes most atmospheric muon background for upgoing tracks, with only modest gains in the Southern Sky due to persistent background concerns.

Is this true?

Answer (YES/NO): NO